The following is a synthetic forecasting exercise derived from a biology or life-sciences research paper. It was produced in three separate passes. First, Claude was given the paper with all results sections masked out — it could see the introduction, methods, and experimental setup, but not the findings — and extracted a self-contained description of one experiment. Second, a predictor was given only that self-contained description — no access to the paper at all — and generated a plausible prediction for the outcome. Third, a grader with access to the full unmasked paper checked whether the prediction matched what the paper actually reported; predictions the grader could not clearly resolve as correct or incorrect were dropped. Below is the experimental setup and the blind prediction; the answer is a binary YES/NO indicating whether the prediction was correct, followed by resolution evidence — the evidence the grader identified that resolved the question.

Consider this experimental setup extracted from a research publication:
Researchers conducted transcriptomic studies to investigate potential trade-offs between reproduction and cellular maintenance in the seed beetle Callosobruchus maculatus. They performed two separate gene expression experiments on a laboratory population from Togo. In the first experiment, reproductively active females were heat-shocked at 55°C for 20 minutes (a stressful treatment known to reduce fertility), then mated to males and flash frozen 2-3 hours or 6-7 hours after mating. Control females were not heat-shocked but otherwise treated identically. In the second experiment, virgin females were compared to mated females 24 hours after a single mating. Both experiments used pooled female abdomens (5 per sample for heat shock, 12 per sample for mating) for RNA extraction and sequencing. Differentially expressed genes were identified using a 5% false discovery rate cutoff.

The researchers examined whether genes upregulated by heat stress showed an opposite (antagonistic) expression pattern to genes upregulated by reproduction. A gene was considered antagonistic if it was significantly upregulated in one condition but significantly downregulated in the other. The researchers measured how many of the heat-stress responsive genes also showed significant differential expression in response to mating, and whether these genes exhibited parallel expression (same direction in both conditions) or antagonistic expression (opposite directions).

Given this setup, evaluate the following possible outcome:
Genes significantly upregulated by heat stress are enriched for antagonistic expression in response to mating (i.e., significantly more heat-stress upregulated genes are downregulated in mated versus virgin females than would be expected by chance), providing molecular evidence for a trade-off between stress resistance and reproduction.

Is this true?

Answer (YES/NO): YES